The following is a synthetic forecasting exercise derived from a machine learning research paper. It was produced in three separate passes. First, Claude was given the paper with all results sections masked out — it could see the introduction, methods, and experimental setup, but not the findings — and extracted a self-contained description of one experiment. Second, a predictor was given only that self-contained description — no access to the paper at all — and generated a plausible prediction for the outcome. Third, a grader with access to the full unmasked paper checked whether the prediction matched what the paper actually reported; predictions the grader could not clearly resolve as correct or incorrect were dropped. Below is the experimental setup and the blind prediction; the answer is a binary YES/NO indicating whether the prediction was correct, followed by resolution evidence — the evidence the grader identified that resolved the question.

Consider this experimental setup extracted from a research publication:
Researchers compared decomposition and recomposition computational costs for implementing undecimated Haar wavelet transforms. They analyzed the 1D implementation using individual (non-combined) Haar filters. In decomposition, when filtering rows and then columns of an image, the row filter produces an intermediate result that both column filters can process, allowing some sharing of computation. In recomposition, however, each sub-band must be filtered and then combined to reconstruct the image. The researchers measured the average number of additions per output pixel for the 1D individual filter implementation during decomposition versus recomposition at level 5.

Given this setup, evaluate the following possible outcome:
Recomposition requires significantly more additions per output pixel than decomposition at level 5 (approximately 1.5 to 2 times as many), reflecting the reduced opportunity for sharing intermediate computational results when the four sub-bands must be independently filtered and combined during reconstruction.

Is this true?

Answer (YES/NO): NO